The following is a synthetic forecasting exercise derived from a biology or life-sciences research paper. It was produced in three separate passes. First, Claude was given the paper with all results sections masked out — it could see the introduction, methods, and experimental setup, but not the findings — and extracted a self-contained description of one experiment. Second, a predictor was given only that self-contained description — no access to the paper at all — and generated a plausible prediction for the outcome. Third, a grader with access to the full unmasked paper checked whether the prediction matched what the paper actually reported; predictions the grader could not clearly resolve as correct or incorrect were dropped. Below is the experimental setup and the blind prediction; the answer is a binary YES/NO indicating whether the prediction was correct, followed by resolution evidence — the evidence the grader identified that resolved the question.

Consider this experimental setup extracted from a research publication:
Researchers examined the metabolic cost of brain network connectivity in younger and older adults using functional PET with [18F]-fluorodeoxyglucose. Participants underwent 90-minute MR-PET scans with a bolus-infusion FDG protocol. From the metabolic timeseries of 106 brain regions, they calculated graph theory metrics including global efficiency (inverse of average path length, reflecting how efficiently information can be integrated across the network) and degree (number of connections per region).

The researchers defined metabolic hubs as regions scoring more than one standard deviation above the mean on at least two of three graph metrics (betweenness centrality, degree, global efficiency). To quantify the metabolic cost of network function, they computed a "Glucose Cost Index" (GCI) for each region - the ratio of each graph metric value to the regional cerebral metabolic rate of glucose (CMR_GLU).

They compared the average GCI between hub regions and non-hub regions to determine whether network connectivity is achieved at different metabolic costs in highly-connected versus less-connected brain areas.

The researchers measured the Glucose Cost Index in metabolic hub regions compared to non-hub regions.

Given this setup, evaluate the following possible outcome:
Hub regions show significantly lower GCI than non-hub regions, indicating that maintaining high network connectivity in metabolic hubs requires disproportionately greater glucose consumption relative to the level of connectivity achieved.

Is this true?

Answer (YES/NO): NO